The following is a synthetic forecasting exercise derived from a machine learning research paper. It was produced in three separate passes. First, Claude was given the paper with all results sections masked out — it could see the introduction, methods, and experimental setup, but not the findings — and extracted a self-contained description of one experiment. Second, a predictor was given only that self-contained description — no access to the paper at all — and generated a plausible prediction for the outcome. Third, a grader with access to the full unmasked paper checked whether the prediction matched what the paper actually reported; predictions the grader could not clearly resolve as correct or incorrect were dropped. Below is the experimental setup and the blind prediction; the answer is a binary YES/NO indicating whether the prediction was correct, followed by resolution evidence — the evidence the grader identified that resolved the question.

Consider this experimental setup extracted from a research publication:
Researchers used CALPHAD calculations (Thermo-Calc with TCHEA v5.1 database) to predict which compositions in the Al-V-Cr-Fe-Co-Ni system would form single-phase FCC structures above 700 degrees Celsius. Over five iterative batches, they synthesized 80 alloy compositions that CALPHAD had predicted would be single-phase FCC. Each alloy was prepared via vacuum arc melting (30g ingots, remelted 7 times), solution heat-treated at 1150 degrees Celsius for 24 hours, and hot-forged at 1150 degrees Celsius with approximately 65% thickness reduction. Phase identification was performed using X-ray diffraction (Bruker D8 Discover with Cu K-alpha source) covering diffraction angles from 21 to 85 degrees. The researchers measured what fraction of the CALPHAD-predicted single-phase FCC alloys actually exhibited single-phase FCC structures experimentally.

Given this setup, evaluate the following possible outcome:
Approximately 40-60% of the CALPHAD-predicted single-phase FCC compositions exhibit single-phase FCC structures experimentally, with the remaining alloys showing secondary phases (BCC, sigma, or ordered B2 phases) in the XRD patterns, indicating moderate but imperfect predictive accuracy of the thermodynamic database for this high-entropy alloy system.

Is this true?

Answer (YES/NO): NO